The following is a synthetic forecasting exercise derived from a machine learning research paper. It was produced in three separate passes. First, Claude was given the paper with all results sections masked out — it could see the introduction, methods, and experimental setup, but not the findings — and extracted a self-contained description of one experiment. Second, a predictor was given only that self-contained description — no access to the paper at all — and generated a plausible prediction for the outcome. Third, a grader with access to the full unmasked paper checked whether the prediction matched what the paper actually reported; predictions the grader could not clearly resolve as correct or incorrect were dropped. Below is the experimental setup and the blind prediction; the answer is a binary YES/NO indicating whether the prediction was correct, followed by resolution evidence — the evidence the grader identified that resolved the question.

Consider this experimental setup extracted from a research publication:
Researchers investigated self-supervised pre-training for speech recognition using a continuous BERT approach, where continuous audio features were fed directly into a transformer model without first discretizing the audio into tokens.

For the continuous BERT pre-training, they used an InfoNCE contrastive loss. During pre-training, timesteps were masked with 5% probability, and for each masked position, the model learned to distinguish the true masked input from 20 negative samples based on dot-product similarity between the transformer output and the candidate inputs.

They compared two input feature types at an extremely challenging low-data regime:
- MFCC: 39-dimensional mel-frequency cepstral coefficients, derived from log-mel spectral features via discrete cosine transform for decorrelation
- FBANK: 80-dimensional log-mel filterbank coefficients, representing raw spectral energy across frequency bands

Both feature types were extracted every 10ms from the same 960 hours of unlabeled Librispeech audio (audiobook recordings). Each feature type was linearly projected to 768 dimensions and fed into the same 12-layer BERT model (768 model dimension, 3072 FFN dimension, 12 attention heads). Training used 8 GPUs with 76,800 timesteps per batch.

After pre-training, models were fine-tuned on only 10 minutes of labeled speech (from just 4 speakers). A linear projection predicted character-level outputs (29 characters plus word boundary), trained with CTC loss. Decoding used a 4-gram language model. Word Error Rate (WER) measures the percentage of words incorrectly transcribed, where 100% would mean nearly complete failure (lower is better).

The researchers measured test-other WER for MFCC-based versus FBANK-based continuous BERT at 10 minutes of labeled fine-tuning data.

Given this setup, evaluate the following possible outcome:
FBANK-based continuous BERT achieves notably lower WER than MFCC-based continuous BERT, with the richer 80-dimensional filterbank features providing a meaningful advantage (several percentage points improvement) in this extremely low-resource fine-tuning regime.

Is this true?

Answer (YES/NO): NO